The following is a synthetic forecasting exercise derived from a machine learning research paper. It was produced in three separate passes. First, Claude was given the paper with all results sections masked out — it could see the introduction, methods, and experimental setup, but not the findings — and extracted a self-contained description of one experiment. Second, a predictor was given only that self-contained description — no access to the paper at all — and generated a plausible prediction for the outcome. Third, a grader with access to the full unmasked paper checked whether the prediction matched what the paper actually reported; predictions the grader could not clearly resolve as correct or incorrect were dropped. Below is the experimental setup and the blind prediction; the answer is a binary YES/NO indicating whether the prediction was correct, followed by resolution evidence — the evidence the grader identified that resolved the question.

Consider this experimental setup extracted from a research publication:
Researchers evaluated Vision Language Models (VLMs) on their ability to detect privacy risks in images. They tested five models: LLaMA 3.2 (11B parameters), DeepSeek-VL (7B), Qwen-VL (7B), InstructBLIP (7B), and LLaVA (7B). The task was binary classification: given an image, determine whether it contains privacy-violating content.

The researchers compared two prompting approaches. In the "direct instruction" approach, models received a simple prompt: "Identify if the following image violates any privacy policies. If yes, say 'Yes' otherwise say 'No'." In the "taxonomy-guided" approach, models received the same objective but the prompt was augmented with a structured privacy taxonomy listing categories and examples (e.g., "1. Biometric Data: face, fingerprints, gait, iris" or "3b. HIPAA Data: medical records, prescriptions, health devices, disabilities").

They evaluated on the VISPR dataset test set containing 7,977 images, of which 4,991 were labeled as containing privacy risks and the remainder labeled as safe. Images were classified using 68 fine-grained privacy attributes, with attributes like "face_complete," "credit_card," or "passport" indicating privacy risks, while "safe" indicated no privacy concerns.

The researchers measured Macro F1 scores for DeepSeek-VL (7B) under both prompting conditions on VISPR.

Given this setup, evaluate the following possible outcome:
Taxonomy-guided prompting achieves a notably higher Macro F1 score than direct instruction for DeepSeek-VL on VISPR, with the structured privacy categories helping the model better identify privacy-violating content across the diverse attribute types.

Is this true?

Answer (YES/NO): NO